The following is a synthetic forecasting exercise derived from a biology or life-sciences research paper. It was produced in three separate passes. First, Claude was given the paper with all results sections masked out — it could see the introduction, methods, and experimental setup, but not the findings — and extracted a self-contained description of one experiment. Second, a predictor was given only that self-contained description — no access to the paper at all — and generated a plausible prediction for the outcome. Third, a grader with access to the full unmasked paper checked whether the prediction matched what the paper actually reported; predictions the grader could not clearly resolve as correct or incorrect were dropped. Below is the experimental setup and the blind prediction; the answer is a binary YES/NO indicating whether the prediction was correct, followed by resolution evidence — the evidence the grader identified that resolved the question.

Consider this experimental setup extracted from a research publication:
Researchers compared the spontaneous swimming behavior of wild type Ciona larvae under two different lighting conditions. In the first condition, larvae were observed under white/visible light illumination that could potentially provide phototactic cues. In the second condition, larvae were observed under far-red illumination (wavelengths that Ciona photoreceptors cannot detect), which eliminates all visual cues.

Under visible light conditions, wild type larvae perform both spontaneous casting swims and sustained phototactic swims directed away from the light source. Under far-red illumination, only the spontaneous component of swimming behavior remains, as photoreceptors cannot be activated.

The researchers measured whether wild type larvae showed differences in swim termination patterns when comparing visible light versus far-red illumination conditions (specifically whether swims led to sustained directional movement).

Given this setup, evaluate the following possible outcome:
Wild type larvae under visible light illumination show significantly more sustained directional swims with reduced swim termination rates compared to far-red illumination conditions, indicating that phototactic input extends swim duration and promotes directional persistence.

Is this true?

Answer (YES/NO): YES